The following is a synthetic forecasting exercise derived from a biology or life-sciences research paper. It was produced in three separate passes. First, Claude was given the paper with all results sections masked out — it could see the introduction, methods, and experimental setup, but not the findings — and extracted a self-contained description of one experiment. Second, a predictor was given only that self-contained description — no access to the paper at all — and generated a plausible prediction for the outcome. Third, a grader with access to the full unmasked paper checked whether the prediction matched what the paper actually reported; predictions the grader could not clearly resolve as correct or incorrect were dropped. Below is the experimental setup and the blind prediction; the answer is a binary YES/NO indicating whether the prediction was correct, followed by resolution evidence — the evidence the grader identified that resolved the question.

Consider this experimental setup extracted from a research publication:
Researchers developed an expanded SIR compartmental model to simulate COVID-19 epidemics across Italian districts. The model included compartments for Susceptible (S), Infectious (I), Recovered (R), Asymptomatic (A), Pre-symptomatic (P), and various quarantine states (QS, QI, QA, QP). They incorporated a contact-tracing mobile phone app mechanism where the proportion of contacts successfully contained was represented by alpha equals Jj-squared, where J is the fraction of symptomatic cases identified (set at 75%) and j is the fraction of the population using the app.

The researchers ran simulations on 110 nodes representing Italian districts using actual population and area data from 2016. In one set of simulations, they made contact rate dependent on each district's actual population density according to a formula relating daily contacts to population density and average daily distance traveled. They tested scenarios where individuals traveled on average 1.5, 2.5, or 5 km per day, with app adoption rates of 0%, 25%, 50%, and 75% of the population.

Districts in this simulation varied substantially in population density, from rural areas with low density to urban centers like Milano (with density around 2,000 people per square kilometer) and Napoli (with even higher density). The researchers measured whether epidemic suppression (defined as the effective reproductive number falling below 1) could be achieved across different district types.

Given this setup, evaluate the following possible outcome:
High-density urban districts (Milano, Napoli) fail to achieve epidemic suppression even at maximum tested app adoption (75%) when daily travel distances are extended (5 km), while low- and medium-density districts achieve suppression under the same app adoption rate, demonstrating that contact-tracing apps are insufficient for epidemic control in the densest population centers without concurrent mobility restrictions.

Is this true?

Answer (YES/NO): NO